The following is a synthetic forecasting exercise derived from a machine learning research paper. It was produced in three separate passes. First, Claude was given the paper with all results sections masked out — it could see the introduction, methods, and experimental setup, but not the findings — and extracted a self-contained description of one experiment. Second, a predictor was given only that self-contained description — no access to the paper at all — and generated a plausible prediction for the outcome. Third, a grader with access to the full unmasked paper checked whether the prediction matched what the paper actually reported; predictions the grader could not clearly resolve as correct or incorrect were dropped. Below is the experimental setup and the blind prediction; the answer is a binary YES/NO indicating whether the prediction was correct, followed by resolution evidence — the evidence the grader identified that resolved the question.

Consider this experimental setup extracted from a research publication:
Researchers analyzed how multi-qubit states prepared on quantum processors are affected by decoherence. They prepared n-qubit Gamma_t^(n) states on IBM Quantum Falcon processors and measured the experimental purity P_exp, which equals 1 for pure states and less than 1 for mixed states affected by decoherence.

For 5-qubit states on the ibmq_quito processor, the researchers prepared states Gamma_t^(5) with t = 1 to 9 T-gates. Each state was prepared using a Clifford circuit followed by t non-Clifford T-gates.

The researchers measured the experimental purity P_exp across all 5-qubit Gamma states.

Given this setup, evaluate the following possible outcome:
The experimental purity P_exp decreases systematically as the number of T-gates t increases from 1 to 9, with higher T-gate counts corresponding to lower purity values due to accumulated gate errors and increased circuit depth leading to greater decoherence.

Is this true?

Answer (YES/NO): NO